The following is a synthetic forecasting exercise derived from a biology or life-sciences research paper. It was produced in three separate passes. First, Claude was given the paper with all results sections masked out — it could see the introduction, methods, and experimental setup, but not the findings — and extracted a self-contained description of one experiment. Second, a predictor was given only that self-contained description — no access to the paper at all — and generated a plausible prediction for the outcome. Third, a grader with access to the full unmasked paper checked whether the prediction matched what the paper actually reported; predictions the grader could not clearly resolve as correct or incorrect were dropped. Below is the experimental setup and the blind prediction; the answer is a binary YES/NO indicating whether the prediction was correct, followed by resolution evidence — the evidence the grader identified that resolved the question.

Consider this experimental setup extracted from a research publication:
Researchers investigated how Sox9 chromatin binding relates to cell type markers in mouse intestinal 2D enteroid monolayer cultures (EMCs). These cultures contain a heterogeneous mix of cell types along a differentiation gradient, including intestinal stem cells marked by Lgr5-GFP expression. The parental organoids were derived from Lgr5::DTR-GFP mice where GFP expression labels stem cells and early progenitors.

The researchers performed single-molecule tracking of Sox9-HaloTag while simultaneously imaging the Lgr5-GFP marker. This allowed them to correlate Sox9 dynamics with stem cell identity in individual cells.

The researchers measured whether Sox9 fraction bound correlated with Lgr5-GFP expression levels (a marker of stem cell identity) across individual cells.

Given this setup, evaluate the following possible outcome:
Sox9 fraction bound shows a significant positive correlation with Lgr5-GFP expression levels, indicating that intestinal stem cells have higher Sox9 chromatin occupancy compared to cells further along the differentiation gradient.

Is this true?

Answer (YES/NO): YES